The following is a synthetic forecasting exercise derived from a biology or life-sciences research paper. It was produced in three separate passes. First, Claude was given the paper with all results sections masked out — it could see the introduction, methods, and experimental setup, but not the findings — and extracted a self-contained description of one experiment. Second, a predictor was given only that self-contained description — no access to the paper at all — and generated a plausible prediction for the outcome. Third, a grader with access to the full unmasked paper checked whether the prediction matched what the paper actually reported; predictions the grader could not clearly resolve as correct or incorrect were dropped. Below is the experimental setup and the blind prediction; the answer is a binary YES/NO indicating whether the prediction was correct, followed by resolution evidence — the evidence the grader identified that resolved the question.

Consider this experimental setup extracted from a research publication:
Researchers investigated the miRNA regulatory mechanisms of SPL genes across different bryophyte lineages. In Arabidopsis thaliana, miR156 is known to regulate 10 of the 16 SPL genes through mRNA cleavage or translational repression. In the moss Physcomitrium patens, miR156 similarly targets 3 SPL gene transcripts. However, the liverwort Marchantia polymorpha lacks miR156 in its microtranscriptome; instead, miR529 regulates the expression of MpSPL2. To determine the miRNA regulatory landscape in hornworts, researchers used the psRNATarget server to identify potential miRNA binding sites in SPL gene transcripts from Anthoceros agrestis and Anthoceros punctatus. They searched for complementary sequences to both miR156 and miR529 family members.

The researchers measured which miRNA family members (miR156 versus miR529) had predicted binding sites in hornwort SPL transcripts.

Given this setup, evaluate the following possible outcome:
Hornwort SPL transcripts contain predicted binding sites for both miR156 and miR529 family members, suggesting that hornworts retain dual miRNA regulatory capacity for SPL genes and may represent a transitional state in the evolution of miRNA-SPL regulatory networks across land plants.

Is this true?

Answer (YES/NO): YES